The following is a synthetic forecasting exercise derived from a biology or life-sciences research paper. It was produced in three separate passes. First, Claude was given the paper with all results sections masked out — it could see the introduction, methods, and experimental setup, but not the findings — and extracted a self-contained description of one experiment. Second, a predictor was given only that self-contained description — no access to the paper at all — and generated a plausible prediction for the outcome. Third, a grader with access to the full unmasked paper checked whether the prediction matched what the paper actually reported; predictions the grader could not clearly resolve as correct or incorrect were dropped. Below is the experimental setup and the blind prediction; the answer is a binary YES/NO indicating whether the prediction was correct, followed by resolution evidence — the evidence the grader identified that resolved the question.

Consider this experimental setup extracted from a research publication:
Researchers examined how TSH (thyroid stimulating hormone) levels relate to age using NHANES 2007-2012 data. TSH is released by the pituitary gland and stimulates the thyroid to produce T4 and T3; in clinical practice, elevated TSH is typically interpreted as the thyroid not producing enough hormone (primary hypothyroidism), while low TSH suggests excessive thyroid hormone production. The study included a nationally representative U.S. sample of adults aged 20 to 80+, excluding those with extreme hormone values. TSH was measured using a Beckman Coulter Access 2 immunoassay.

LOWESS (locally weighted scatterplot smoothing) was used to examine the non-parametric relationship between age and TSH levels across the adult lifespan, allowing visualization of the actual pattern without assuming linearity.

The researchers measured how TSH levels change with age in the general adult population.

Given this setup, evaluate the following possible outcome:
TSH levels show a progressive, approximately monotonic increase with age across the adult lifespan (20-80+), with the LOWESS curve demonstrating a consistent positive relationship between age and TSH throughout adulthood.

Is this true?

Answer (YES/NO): YES